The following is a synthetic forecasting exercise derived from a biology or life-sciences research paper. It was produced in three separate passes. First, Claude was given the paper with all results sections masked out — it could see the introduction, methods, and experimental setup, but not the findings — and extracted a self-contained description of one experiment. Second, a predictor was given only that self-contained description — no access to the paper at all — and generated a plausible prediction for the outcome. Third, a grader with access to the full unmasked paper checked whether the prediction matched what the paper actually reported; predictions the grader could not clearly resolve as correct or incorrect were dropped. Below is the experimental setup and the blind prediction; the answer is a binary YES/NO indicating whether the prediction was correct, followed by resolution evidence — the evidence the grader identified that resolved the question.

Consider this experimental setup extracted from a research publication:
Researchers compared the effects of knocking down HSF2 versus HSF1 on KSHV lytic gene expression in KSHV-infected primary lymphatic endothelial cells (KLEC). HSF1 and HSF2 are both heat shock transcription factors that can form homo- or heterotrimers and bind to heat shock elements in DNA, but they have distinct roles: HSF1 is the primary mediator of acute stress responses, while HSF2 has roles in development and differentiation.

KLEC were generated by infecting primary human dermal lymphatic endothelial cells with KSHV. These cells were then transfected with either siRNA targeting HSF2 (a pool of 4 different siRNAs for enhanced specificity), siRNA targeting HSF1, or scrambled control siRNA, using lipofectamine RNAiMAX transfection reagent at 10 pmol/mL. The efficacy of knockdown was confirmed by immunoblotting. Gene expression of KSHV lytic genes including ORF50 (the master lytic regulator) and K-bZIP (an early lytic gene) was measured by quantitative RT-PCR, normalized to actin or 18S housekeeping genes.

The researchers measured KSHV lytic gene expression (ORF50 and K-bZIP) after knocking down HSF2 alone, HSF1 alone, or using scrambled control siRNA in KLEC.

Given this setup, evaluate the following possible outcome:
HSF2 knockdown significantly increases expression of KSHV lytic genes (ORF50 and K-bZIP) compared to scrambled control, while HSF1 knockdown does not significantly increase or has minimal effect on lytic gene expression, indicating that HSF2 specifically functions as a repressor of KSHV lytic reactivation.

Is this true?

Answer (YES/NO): NO